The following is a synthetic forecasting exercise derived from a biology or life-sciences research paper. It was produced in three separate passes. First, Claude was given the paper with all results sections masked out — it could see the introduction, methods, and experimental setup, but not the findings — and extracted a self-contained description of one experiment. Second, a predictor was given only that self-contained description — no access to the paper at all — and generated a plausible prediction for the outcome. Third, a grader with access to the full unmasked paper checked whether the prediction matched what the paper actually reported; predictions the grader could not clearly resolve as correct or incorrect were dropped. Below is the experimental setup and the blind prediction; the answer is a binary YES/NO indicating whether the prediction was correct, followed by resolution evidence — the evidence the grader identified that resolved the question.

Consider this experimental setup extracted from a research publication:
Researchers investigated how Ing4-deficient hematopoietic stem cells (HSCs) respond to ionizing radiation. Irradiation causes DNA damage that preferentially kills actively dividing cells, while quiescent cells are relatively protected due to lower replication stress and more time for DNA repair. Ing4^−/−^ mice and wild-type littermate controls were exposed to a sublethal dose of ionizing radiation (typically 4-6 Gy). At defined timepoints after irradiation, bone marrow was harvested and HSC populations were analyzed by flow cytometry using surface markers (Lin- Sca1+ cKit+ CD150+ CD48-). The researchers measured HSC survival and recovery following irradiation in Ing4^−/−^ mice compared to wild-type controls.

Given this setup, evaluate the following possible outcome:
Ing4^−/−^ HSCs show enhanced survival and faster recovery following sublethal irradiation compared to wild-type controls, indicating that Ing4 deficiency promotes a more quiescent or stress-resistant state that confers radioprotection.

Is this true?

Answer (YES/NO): NO